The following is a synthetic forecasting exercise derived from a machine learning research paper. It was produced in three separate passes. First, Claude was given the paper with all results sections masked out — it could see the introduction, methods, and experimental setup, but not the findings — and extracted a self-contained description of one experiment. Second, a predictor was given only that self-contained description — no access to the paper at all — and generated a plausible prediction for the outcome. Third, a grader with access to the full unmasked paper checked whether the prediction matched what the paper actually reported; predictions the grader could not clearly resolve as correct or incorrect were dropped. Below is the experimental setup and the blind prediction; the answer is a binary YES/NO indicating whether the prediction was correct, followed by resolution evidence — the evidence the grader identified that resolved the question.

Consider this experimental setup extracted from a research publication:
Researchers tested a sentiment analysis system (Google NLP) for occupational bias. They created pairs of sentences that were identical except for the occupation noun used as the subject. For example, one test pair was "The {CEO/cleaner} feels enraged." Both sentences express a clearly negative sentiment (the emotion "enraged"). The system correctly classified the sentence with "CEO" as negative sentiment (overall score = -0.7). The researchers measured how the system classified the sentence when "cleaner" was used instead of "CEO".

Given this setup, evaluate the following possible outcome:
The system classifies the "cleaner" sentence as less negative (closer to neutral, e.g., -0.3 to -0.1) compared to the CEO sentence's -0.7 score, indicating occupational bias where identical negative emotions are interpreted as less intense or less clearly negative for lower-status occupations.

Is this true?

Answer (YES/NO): NO